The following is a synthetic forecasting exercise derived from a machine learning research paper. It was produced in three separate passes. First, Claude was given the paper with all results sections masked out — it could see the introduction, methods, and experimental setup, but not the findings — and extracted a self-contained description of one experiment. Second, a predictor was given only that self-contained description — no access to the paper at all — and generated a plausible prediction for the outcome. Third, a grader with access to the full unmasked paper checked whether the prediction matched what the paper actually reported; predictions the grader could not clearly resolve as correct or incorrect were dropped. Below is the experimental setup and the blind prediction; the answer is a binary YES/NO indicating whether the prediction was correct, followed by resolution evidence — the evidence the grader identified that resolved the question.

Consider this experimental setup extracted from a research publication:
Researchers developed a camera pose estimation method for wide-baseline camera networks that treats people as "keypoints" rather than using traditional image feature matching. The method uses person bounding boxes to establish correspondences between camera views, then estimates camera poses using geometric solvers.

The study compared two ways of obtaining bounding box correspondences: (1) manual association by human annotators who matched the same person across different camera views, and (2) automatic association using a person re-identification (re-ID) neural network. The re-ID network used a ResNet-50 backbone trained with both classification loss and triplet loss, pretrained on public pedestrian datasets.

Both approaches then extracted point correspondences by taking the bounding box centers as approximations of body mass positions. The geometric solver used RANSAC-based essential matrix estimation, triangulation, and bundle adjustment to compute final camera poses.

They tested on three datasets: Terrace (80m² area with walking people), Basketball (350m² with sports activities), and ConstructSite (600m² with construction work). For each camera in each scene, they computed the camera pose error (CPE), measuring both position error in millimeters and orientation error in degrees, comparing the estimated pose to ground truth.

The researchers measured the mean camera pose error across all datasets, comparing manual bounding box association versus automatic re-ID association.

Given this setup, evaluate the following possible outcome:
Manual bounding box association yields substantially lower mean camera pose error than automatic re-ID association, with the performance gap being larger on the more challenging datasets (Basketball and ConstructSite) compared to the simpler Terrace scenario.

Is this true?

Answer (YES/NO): NO